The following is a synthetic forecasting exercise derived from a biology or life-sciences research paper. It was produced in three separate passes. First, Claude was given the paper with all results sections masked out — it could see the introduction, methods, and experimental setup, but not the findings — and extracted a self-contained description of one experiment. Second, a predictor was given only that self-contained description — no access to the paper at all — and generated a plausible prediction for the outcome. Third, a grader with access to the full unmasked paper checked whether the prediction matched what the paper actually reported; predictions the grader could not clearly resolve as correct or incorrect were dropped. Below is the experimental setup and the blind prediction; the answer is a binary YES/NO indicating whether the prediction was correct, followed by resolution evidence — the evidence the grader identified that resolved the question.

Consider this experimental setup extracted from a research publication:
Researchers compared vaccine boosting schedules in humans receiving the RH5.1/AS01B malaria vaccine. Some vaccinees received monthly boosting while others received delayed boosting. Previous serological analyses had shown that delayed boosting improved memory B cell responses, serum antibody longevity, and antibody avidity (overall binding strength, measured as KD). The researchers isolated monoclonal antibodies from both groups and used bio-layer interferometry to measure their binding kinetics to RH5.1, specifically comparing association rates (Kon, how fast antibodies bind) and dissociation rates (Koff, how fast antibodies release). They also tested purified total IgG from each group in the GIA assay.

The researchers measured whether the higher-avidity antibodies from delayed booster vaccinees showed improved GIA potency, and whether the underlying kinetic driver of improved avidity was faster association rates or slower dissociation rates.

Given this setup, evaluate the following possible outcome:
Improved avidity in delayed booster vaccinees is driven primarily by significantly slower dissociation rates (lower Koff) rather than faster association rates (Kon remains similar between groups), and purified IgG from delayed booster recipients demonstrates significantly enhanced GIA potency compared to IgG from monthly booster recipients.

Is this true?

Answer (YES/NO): NO